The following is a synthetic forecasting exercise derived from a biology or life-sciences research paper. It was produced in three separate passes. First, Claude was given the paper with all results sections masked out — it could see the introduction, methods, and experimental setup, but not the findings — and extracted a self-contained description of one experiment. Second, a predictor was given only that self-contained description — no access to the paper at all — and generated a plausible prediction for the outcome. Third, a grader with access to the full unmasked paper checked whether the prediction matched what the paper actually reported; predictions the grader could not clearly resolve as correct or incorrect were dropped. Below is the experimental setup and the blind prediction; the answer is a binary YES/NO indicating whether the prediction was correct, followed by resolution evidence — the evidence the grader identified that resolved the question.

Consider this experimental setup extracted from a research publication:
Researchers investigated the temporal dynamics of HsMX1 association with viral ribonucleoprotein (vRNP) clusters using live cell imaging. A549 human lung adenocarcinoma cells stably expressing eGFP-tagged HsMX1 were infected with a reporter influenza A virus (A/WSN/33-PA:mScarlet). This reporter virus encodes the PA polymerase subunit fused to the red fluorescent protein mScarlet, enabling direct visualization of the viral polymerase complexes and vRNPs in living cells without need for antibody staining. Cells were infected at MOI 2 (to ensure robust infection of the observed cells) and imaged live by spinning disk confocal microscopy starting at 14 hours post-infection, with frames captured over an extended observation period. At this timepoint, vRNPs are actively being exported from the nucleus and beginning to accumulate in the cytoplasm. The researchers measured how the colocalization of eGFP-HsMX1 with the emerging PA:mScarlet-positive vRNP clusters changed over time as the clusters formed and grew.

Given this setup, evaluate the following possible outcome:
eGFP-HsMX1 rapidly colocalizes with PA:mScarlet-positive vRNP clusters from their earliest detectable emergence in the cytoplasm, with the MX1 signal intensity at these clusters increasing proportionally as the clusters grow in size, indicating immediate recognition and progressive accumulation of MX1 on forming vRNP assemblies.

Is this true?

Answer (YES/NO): NO